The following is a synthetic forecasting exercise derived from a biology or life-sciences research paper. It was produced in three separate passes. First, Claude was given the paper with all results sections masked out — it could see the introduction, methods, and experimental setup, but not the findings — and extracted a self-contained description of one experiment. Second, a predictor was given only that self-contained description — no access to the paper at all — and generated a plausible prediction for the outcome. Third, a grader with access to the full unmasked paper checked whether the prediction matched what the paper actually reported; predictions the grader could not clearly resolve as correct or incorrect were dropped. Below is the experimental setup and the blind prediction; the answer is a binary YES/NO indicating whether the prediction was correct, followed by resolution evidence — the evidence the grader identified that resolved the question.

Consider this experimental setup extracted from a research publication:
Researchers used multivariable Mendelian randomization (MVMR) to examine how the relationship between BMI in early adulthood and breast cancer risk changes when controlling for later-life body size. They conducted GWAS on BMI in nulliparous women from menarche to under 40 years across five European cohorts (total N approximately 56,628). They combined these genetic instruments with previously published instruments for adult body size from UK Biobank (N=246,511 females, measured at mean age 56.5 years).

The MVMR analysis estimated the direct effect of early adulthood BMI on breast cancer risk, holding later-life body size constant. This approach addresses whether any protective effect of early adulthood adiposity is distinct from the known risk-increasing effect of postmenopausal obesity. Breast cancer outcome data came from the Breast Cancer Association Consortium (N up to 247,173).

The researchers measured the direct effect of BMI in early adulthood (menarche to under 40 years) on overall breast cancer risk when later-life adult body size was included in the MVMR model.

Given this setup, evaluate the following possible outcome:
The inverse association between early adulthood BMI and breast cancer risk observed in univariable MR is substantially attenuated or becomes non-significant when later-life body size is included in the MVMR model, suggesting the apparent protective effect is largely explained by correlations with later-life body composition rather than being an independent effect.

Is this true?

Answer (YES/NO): NO